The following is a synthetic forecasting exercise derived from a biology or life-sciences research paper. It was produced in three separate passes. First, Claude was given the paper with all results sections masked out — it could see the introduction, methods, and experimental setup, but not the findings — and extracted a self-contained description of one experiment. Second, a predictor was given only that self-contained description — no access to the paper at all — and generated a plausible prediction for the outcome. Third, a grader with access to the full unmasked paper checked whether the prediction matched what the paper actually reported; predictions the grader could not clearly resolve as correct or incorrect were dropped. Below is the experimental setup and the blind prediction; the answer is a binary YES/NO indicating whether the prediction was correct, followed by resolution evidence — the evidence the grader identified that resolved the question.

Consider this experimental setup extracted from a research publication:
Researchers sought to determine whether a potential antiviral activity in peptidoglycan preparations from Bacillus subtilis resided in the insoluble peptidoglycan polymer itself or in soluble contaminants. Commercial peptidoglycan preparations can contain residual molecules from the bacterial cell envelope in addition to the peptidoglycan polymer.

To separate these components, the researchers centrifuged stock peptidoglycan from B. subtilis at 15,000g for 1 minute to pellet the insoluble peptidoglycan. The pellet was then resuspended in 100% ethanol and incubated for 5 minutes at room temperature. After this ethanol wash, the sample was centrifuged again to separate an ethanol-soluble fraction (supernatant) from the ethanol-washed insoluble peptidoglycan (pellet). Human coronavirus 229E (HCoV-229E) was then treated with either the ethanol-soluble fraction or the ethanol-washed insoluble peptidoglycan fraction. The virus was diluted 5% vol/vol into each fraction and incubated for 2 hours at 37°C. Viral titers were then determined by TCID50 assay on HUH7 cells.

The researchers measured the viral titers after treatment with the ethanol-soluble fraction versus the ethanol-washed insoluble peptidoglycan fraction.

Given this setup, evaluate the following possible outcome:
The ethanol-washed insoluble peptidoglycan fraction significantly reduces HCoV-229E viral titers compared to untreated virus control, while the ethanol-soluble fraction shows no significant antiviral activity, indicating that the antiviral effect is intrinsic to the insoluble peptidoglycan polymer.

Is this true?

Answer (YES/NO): NO